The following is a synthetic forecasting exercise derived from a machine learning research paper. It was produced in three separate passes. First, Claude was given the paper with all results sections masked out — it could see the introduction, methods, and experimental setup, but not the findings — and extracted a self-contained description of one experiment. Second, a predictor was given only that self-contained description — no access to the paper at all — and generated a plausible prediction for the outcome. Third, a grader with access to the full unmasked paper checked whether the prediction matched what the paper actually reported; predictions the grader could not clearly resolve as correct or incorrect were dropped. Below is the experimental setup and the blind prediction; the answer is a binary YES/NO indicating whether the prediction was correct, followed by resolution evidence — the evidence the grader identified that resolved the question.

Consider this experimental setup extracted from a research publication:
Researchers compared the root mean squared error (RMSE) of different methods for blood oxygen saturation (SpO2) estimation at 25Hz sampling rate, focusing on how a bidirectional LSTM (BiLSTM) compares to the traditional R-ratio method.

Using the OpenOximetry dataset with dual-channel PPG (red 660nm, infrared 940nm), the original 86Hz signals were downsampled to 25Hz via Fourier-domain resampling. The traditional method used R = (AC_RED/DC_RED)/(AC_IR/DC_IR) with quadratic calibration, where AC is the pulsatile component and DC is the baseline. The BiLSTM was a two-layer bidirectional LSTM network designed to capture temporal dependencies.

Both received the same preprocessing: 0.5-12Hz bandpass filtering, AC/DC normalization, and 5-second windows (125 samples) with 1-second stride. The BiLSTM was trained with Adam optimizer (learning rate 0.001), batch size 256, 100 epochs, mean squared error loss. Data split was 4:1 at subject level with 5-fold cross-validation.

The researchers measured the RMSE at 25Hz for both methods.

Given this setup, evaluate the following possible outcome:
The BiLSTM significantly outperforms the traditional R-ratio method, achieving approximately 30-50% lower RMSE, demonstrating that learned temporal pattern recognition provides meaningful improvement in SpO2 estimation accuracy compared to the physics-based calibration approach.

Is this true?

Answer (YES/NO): NO